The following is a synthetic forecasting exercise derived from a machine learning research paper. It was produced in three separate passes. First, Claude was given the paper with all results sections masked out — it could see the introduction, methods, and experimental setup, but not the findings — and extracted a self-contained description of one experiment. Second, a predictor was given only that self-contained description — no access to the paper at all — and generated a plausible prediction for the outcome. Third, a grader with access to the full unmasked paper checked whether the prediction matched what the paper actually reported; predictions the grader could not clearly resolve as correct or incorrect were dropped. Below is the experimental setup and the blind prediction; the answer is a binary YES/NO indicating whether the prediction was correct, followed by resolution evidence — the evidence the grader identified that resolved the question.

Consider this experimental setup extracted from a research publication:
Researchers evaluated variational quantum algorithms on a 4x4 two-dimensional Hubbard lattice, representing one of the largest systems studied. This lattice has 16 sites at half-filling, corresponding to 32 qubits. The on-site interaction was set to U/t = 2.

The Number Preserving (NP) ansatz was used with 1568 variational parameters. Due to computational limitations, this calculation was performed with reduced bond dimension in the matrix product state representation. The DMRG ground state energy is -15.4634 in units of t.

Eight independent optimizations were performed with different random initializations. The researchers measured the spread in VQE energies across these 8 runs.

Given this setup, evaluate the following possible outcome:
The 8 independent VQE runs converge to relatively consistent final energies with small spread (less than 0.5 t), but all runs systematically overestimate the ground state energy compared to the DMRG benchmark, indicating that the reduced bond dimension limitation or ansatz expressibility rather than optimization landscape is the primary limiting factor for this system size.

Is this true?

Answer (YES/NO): NO